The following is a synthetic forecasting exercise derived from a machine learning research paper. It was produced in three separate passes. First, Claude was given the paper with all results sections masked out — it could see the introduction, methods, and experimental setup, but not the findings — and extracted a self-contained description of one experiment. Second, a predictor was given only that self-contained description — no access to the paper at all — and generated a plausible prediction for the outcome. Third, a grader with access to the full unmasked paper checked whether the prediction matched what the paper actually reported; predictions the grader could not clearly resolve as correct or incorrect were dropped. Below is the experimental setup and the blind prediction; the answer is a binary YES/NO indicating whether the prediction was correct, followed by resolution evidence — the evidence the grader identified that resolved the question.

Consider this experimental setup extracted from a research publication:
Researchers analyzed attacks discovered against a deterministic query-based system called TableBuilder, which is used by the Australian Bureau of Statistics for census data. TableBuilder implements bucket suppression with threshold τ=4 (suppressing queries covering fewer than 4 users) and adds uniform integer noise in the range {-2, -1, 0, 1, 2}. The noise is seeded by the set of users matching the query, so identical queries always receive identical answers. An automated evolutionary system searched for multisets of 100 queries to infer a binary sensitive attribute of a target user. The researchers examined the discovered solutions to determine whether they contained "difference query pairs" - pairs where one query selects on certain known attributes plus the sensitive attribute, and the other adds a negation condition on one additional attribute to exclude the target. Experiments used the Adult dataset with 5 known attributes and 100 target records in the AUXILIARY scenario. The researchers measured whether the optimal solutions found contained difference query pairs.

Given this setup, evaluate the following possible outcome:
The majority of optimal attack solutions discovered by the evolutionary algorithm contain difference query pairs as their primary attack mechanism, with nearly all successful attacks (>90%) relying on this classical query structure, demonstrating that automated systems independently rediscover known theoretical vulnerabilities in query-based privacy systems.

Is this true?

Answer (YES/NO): YES